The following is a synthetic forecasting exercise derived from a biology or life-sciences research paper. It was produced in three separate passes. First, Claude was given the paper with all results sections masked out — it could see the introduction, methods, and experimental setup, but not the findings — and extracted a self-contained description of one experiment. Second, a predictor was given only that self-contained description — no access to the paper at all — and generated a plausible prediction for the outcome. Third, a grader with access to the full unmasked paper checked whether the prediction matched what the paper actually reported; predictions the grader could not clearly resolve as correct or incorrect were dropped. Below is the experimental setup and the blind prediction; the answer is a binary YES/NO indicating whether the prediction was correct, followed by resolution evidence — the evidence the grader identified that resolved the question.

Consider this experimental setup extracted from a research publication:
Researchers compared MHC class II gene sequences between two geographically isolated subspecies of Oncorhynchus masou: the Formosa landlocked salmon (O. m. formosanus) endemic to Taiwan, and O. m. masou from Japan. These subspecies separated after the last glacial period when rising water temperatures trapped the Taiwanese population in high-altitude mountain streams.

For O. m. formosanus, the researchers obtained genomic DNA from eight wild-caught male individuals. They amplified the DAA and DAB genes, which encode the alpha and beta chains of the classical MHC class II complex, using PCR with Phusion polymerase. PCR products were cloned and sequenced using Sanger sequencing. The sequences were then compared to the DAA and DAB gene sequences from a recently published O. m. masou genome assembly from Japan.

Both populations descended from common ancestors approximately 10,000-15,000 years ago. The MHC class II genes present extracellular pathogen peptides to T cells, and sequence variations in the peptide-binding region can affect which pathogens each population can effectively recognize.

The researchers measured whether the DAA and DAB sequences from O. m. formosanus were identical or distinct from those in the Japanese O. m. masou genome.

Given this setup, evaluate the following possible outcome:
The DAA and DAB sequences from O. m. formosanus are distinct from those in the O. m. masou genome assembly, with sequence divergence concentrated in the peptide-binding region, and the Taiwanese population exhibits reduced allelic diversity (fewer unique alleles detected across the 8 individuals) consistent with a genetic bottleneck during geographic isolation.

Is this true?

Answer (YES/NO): YES